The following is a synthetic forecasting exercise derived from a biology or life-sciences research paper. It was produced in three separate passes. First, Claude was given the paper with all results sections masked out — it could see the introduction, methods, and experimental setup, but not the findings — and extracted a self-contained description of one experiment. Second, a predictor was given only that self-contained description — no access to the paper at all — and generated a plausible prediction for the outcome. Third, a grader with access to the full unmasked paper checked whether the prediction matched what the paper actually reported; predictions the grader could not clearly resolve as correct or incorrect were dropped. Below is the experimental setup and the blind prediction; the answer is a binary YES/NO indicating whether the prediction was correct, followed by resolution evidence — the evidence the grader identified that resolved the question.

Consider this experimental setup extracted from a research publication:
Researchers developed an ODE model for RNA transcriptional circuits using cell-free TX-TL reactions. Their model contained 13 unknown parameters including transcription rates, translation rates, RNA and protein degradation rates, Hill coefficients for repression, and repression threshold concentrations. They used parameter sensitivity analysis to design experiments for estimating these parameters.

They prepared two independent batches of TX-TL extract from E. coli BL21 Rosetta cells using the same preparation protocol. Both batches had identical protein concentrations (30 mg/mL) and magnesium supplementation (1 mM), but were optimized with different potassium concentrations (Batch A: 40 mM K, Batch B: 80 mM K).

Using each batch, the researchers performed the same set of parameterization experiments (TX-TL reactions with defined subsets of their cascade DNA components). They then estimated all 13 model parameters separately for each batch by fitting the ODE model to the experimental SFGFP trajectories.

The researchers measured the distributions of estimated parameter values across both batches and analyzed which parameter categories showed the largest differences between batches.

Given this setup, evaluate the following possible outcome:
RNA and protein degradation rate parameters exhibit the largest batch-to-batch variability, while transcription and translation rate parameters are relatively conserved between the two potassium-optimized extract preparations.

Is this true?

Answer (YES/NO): NO